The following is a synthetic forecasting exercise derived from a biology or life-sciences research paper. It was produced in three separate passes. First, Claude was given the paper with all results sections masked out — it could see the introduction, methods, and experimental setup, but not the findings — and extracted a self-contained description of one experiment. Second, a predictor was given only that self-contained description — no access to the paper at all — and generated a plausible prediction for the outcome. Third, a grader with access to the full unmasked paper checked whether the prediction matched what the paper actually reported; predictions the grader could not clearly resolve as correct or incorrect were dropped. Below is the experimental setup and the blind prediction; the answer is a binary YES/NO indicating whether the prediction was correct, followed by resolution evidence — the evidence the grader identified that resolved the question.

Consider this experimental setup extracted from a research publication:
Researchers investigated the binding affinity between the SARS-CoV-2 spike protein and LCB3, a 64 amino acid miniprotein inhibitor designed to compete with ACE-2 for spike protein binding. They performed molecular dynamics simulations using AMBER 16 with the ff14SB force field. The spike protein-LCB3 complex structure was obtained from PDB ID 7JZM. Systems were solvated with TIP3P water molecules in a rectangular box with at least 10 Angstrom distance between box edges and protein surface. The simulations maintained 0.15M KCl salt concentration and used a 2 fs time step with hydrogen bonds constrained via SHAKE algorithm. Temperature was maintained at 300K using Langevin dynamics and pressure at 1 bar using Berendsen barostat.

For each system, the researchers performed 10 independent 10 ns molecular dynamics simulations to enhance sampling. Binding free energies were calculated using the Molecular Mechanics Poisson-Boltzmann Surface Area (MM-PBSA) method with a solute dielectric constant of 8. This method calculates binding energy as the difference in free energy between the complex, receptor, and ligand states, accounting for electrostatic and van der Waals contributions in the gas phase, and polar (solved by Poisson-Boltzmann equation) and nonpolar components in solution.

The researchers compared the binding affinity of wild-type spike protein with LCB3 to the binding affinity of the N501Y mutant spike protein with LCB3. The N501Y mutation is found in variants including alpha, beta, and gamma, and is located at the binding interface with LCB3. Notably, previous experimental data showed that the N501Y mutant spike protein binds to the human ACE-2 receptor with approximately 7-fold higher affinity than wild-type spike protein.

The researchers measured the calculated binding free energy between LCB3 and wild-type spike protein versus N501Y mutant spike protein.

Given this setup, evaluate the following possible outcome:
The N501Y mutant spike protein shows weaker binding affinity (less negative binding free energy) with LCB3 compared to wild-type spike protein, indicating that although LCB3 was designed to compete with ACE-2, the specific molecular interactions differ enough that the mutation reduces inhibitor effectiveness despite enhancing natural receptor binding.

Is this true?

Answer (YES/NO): YES